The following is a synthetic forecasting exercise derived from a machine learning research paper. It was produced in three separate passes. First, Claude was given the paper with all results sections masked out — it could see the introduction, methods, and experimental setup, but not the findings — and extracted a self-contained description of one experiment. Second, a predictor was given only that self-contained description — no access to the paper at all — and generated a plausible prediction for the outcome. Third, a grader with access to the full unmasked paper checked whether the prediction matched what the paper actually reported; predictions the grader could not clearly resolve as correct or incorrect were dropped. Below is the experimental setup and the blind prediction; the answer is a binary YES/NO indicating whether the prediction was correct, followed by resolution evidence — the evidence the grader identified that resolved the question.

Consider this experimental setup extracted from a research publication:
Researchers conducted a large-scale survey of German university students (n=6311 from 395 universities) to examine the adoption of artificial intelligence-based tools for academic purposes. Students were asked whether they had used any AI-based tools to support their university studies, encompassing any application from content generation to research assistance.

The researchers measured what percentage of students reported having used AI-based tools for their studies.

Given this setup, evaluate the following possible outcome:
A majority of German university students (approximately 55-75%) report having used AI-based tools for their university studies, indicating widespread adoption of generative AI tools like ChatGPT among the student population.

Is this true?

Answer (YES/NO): YES